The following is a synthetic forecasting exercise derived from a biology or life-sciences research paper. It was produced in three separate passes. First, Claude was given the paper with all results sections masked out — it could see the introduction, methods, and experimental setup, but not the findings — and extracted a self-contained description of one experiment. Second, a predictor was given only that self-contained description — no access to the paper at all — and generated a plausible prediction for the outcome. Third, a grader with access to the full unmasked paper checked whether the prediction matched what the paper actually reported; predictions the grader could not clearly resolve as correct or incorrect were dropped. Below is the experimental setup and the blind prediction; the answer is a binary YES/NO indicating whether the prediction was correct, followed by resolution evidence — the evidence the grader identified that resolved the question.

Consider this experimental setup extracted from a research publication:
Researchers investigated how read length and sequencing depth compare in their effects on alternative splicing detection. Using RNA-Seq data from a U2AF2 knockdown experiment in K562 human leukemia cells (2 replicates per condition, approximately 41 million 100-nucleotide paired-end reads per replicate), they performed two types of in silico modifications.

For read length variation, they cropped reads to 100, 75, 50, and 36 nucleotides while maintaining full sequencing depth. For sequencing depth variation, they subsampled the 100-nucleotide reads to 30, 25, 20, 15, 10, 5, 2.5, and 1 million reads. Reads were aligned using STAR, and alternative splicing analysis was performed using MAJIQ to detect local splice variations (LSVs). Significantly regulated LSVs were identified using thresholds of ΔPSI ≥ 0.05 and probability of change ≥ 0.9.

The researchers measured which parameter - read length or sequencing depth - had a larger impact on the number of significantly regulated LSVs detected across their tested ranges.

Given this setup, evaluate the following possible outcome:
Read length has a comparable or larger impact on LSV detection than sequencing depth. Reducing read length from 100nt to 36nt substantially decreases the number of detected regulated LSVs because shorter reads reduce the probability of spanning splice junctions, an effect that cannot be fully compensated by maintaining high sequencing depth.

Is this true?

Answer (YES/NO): YES